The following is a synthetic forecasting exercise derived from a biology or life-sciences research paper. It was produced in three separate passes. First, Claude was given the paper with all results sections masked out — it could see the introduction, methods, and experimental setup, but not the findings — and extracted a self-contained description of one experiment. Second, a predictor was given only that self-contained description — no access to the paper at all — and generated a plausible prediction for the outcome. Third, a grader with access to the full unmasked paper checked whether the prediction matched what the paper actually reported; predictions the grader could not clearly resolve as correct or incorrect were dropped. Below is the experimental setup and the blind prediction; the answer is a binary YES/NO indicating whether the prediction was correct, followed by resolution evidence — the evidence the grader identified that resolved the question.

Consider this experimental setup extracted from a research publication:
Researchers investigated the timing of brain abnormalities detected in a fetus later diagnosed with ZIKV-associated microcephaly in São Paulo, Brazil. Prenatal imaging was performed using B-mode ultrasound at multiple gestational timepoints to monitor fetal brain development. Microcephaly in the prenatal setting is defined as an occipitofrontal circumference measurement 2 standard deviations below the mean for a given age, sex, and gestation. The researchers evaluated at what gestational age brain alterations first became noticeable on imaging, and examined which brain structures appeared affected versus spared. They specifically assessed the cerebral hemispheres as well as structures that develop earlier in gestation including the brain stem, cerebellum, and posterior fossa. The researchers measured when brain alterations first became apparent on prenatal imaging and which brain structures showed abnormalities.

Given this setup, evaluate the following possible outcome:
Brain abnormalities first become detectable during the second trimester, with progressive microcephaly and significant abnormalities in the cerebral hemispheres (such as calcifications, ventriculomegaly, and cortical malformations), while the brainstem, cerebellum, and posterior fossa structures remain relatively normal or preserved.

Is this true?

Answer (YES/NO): YES